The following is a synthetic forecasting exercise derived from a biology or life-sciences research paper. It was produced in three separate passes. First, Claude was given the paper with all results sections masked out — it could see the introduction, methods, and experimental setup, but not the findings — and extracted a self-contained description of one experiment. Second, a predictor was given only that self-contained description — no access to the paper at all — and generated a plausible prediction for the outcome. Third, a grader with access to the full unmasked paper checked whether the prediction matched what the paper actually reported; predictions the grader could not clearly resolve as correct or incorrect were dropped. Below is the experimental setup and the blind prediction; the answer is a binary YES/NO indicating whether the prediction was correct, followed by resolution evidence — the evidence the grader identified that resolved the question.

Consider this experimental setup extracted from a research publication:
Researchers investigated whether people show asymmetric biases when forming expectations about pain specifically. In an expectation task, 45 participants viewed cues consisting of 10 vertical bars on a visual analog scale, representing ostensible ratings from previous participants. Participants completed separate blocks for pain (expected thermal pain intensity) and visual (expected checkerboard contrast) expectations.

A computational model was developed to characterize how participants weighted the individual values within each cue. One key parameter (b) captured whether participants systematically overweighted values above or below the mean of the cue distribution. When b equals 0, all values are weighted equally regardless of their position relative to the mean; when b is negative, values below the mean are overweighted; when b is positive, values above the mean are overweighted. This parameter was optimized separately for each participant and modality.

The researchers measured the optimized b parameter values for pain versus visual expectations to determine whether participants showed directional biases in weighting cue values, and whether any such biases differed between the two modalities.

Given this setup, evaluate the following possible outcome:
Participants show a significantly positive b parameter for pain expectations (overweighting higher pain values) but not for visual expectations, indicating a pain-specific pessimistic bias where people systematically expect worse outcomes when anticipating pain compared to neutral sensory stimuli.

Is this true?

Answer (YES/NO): NO